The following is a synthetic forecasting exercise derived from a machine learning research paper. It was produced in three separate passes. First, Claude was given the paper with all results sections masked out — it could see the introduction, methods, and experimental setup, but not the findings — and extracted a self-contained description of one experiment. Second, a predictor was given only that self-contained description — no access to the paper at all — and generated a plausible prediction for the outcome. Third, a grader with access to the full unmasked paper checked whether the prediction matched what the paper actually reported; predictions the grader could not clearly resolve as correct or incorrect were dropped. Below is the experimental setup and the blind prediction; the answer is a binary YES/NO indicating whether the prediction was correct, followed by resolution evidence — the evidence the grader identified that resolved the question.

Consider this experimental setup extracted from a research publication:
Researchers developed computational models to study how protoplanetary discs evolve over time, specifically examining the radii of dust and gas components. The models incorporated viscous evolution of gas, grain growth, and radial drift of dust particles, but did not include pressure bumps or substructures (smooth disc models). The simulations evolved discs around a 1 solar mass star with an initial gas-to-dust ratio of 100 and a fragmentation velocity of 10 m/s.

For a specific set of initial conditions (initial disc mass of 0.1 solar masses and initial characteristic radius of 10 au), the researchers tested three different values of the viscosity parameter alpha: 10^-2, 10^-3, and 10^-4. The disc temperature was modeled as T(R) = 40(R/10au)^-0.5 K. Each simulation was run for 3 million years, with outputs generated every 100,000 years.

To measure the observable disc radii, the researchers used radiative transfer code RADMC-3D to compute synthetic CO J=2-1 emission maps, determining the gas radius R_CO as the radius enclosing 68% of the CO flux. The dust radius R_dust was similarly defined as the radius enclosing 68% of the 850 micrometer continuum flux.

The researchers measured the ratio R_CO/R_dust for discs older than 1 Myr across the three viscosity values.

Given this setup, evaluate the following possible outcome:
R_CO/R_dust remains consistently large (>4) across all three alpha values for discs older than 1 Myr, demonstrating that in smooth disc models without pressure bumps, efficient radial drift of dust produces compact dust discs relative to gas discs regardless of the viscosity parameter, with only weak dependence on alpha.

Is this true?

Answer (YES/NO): YES